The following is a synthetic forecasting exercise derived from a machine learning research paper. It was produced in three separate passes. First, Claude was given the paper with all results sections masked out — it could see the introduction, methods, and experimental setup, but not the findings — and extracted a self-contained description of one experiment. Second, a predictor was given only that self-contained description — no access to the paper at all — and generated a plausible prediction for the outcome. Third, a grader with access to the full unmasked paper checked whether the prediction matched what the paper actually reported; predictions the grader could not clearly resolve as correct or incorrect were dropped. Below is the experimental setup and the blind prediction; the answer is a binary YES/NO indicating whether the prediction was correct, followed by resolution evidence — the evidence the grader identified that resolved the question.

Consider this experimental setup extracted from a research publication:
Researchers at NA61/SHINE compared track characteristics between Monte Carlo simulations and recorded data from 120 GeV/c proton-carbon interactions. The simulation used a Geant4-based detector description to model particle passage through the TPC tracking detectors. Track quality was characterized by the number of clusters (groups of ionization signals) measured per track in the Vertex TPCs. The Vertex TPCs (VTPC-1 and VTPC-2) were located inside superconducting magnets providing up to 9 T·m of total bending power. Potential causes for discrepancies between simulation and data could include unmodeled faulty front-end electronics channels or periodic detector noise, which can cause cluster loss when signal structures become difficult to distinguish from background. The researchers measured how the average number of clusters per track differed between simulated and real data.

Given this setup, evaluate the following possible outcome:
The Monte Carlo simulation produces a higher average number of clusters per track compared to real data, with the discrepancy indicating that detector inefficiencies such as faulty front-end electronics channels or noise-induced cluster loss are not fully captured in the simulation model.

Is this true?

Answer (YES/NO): YES